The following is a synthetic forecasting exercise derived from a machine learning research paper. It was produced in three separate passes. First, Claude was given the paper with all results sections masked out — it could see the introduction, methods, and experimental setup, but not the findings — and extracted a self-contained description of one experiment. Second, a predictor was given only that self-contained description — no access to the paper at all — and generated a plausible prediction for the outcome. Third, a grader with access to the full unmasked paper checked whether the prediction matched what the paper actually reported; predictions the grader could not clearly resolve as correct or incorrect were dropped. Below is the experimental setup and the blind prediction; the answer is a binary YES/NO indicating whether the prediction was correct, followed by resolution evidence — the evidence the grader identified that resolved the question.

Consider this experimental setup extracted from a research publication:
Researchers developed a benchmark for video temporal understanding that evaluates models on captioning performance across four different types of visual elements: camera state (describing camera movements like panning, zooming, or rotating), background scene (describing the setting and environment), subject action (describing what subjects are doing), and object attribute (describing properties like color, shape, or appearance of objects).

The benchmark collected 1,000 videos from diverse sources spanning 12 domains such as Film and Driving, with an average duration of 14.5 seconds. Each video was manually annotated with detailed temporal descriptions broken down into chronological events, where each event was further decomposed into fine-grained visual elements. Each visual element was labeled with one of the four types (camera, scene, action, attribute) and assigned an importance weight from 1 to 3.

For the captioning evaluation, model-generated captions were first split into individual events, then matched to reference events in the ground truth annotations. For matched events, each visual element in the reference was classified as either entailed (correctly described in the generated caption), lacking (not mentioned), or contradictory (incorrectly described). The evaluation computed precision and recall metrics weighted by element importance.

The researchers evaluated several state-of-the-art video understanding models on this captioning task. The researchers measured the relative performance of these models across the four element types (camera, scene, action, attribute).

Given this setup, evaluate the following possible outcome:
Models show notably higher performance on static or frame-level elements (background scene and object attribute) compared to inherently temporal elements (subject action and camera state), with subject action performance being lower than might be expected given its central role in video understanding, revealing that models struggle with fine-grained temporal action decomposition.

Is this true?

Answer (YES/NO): NO